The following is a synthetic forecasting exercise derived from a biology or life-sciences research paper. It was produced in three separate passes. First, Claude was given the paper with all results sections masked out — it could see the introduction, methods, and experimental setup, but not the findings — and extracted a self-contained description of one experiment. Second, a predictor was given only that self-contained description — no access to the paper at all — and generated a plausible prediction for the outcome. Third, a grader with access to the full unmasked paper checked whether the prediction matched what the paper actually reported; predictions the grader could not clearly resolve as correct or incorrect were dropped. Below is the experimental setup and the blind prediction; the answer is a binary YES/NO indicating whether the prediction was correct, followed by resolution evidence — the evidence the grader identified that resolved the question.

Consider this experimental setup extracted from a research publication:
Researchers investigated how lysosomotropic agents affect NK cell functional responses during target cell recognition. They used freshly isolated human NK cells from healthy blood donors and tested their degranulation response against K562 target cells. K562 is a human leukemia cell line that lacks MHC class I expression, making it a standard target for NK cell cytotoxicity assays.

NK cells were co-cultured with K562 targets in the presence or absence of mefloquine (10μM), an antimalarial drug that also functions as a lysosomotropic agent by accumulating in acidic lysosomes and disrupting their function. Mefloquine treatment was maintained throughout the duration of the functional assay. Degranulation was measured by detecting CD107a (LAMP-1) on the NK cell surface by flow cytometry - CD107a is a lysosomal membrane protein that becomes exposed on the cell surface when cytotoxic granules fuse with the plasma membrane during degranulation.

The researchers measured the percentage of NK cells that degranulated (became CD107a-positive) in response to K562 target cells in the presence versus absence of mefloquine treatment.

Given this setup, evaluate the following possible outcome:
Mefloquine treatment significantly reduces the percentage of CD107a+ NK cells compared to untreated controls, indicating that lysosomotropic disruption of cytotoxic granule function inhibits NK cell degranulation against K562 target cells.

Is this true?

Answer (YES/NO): YES